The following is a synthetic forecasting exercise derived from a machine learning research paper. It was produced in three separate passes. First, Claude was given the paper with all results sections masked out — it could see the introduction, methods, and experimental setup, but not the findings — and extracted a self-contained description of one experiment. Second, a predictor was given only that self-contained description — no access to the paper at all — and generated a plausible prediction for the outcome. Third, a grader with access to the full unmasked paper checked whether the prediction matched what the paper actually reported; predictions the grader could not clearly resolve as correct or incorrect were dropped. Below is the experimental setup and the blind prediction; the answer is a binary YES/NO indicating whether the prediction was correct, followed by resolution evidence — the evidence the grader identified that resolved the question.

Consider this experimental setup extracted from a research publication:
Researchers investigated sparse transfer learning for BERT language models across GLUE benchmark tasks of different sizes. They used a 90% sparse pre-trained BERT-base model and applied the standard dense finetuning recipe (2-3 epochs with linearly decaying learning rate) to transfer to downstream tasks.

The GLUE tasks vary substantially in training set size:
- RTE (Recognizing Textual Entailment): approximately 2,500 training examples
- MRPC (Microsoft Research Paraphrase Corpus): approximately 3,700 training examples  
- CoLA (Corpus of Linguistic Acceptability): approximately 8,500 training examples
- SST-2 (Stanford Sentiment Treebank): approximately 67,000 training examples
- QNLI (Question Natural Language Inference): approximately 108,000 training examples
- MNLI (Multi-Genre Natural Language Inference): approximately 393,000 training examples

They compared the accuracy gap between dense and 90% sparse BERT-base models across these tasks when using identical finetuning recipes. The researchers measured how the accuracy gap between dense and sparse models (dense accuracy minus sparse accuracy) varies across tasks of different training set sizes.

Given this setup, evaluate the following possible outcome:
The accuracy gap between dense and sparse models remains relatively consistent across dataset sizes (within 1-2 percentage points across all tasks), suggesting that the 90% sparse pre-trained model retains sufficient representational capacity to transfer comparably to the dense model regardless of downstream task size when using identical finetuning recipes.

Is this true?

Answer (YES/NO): NO